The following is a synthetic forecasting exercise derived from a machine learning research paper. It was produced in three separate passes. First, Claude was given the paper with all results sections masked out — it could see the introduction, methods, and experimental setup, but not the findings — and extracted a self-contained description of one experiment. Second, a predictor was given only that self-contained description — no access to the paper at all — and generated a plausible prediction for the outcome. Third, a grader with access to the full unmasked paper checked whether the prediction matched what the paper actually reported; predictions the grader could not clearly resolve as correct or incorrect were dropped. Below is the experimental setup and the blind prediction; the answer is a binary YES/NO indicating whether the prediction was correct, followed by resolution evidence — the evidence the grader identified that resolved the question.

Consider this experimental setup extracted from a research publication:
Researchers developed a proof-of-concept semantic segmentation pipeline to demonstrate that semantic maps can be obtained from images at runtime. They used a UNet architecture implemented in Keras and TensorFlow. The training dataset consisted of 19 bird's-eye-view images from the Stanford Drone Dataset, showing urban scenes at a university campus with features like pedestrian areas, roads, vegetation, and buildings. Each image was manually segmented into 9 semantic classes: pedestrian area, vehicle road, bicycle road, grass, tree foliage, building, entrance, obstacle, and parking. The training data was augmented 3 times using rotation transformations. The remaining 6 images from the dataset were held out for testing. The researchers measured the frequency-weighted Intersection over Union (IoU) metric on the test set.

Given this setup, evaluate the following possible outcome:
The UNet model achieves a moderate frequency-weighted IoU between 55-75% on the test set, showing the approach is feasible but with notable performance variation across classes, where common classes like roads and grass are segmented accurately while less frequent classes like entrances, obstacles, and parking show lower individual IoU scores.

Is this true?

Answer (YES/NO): NO